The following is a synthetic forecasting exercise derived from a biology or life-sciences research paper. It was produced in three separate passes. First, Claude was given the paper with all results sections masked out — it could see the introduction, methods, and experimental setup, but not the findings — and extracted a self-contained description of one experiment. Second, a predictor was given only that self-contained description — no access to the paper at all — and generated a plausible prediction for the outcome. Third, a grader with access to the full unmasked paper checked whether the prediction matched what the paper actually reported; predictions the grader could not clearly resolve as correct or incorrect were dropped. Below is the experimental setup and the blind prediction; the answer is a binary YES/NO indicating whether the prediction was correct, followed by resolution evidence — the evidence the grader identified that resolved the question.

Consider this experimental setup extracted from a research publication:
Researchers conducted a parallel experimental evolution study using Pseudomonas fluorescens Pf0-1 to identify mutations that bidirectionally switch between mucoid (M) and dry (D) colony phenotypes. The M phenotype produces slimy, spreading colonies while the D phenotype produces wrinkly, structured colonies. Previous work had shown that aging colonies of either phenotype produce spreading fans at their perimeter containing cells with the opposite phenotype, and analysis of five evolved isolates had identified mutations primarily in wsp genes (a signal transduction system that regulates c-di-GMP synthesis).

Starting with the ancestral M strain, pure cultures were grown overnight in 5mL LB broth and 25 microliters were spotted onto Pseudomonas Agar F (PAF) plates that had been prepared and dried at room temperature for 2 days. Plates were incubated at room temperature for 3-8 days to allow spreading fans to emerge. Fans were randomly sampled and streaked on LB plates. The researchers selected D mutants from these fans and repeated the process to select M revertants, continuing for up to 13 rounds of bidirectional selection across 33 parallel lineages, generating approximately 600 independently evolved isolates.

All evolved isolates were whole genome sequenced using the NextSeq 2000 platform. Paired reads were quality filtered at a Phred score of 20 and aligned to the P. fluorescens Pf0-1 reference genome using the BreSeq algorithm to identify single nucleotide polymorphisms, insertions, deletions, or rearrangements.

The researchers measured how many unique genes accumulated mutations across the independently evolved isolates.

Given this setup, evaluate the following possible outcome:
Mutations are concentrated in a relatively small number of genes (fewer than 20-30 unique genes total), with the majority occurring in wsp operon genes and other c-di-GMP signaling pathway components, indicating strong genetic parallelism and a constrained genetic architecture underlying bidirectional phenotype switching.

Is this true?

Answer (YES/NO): NO